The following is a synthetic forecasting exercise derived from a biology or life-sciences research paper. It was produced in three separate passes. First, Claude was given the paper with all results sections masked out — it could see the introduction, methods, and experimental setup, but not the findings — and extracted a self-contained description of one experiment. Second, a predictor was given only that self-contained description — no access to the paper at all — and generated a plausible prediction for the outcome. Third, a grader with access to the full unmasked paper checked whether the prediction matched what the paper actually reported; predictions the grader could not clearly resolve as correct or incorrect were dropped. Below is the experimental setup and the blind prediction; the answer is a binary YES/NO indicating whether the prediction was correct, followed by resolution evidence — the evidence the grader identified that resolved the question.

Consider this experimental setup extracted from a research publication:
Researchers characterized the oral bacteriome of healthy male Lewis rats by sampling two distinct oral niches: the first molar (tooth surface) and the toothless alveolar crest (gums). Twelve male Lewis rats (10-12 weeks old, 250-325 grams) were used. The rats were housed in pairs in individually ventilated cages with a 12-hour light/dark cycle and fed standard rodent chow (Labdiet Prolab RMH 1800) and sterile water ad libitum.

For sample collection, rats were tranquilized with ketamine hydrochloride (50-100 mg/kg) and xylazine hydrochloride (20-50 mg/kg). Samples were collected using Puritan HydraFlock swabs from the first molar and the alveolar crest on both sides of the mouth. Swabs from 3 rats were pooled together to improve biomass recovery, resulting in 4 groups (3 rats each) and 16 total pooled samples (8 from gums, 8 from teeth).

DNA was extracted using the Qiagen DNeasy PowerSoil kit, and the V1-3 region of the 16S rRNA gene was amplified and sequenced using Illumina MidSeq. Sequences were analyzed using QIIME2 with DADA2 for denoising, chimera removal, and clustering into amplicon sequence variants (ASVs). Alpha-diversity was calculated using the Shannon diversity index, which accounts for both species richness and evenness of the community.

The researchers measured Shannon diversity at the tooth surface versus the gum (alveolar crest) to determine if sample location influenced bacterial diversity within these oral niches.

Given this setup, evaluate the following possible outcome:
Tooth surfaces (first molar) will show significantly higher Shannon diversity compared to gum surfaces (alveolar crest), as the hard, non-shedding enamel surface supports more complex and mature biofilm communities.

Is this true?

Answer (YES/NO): NO